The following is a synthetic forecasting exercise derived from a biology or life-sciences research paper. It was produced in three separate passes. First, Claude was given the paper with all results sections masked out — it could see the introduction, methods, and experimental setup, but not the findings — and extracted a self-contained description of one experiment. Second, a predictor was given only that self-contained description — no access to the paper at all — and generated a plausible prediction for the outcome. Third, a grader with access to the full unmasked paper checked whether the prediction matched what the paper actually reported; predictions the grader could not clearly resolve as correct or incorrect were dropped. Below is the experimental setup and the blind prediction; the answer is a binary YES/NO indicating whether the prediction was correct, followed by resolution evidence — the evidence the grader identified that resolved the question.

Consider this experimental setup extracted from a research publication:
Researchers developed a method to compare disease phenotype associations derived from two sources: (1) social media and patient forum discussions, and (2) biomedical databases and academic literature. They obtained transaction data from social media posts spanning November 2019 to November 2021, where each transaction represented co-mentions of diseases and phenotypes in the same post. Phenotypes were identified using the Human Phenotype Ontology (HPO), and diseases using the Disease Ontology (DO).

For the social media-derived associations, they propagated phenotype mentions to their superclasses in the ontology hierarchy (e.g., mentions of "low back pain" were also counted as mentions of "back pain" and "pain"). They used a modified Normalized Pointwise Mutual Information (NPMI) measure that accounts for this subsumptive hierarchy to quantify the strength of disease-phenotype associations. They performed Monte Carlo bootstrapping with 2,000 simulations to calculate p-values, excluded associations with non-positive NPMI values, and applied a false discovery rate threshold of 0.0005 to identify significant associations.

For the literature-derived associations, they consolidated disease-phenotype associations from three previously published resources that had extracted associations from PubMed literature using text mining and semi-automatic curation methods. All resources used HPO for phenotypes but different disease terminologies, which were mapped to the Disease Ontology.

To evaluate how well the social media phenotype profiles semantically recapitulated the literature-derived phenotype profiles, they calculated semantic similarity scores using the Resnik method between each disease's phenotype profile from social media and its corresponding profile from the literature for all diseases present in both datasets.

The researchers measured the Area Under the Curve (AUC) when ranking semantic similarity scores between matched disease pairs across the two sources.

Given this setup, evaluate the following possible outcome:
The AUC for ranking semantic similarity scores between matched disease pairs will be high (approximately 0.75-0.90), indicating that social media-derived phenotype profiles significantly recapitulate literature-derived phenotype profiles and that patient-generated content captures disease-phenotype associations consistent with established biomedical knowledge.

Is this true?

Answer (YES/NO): YES